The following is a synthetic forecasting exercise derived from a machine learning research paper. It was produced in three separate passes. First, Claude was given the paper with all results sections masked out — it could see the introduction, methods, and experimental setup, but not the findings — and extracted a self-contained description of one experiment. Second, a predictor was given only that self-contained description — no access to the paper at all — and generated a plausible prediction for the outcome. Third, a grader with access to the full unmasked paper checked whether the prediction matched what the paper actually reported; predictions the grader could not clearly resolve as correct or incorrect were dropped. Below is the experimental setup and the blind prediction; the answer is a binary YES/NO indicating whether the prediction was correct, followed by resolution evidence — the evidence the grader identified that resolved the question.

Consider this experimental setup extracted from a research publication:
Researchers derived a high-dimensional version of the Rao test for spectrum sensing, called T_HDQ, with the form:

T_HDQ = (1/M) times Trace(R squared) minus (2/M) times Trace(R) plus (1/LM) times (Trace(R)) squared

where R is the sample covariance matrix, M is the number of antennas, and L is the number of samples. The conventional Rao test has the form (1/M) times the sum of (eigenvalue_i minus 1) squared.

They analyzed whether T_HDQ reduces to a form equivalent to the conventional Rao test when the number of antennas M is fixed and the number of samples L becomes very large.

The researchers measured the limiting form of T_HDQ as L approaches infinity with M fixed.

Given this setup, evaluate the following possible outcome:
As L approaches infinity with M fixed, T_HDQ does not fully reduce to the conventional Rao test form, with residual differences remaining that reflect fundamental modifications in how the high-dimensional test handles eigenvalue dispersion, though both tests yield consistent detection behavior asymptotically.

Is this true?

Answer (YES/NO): NO